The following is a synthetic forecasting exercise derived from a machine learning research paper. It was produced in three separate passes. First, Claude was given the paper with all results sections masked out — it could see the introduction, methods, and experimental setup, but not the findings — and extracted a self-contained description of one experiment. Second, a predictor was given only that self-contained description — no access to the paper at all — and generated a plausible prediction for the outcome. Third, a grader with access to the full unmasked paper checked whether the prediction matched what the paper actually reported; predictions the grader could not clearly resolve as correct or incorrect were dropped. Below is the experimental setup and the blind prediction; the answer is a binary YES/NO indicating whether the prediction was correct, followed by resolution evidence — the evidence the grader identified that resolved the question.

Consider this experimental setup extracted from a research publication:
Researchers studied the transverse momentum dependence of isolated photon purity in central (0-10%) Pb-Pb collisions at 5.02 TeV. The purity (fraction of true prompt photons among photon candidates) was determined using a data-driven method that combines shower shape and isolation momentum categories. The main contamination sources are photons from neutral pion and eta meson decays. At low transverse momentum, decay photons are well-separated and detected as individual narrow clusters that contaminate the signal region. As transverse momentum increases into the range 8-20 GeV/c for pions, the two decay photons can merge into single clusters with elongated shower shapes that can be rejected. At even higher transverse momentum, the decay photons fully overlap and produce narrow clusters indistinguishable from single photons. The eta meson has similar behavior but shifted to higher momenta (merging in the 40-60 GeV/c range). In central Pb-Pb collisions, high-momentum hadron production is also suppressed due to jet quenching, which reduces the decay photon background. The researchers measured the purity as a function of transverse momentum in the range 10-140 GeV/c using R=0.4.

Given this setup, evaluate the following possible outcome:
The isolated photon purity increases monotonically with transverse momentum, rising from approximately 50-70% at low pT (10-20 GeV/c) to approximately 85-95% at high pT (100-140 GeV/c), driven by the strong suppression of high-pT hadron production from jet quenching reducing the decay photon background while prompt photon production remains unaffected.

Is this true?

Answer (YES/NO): NO